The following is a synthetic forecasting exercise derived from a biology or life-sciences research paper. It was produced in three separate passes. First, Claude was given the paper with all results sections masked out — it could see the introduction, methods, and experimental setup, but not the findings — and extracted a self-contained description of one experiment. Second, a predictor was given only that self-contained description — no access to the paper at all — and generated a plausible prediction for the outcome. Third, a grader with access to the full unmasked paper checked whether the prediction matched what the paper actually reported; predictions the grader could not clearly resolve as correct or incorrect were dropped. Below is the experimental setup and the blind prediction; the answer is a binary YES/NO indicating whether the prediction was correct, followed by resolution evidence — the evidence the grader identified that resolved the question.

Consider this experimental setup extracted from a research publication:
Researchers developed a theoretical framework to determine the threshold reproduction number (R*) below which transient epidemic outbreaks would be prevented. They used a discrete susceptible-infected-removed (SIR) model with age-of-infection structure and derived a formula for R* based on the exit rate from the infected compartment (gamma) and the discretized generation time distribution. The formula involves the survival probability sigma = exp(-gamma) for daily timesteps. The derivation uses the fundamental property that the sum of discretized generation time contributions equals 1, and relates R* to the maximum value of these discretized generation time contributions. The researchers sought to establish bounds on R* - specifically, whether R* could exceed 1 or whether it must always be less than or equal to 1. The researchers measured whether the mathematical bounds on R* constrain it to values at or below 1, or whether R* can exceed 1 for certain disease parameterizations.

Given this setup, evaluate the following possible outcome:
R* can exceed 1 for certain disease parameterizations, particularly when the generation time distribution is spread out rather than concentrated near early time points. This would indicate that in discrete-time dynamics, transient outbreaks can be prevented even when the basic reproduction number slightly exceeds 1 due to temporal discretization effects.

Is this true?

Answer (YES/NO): NO